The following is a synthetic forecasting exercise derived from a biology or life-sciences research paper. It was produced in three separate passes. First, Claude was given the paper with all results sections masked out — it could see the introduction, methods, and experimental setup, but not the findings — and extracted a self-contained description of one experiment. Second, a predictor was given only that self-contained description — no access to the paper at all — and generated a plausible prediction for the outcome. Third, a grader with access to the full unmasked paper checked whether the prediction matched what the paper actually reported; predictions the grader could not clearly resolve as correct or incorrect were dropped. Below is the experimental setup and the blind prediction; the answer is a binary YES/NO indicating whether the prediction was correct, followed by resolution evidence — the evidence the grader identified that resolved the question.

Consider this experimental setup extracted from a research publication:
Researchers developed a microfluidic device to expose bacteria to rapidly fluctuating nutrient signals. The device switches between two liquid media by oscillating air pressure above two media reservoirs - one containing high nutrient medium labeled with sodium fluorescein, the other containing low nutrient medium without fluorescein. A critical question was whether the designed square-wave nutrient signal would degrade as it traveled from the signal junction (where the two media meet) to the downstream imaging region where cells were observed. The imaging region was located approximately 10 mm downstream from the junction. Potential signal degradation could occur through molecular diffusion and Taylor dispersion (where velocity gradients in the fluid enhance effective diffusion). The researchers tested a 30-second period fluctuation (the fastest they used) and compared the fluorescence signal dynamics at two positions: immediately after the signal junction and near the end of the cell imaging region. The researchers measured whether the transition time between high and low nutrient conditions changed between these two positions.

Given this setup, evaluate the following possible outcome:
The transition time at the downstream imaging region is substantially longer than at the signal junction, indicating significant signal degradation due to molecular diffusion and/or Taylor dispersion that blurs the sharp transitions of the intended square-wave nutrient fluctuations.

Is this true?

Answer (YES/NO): NO